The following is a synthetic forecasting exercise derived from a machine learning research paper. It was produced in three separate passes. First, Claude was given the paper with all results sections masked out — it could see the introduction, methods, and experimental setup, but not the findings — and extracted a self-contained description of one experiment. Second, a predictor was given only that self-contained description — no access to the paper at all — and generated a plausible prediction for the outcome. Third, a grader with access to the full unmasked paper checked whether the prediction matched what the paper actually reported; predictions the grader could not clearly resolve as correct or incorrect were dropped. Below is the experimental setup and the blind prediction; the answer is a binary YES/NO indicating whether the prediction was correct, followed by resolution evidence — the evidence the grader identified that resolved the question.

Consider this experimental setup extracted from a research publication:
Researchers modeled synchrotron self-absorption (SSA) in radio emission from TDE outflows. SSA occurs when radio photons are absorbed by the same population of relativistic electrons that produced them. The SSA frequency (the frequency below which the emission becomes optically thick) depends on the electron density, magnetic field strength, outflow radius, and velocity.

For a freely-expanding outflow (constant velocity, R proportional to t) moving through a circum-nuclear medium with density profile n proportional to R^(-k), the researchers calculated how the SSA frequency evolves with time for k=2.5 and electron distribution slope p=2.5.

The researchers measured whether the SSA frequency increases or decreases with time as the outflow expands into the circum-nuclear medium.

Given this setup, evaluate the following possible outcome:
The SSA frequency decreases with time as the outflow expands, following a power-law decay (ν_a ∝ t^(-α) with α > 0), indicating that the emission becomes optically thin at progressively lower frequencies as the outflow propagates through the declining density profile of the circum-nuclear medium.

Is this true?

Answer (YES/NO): YES